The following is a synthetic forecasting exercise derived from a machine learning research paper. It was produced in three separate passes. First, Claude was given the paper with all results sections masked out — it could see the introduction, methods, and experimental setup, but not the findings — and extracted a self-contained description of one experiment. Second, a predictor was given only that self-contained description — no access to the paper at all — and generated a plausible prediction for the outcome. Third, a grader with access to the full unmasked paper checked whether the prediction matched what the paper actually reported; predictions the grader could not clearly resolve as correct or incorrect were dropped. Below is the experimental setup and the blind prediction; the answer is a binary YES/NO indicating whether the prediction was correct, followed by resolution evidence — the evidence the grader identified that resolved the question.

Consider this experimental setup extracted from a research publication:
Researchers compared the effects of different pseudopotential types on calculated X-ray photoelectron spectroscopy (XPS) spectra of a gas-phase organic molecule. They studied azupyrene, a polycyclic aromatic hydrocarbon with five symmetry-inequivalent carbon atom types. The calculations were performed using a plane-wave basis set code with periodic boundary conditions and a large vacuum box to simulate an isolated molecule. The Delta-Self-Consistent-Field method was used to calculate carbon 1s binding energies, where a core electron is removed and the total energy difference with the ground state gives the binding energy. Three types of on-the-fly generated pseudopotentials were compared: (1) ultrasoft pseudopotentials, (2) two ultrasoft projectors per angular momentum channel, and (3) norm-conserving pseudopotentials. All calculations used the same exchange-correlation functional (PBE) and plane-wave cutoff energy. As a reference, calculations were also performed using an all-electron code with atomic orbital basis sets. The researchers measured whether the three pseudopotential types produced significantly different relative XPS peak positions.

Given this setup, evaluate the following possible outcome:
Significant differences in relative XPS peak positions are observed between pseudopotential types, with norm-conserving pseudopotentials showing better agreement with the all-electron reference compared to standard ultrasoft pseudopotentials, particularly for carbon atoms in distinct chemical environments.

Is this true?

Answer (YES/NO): NO